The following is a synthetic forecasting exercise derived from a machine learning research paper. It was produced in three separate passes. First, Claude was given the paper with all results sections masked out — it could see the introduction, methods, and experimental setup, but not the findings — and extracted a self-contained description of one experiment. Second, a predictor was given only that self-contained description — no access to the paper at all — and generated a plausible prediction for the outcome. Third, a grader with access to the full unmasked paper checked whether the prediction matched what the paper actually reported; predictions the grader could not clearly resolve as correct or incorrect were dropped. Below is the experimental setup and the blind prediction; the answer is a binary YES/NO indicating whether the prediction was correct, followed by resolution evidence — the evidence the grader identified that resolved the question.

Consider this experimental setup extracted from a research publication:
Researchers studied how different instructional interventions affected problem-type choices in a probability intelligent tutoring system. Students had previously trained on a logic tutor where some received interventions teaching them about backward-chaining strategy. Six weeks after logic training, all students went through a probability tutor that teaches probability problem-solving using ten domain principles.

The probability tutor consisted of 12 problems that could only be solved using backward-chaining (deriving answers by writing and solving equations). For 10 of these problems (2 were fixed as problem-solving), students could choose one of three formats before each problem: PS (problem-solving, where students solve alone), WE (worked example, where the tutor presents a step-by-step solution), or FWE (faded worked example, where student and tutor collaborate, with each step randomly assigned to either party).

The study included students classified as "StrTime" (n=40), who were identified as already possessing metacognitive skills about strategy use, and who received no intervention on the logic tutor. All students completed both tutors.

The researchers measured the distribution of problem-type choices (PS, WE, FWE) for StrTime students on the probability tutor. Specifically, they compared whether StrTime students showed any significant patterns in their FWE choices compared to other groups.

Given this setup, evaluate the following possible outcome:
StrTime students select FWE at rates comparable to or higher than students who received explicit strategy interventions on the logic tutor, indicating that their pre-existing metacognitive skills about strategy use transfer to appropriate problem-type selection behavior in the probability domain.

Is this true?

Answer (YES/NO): NO